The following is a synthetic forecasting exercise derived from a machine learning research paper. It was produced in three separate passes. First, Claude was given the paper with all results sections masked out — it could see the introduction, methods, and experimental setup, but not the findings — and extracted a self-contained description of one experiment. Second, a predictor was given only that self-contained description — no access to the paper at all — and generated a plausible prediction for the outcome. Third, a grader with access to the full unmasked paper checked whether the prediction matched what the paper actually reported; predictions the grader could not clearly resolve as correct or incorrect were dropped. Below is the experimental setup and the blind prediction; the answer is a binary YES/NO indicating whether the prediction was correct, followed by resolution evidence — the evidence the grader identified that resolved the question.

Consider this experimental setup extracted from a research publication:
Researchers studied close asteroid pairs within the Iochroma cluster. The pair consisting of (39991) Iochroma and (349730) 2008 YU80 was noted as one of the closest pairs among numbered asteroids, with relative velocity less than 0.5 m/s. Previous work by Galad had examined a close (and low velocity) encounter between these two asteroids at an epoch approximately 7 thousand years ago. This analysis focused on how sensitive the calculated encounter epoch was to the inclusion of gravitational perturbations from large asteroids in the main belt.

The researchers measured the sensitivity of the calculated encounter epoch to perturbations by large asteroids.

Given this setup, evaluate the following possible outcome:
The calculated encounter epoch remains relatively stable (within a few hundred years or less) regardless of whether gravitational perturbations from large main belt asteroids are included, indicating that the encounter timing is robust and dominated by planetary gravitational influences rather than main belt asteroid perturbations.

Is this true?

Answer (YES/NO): NO